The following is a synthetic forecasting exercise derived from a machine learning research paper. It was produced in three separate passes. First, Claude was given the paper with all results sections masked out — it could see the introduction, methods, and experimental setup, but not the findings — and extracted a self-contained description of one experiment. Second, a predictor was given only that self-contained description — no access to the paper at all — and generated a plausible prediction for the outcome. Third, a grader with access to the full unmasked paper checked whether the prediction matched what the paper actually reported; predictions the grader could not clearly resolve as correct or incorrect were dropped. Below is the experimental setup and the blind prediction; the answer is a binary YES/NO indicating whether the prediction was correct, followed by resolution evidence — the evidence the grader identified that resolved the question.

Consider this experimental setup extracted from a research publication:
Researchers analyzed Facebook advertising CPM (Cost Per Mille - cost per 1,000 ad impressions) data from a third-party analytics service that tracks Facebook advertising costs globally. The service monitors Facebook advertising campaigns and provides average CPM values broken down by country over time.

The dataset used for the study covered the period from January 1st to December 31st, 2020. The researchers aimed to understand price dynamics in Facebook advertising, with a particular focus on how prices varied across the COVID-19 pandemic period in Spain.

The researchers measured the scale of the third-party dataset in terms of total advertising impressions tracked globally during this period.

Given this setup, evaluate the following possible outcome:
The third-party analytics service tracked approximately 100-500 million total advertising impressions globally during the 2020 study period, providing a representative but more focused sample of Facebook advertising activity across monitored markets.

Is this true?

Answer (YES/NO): NO